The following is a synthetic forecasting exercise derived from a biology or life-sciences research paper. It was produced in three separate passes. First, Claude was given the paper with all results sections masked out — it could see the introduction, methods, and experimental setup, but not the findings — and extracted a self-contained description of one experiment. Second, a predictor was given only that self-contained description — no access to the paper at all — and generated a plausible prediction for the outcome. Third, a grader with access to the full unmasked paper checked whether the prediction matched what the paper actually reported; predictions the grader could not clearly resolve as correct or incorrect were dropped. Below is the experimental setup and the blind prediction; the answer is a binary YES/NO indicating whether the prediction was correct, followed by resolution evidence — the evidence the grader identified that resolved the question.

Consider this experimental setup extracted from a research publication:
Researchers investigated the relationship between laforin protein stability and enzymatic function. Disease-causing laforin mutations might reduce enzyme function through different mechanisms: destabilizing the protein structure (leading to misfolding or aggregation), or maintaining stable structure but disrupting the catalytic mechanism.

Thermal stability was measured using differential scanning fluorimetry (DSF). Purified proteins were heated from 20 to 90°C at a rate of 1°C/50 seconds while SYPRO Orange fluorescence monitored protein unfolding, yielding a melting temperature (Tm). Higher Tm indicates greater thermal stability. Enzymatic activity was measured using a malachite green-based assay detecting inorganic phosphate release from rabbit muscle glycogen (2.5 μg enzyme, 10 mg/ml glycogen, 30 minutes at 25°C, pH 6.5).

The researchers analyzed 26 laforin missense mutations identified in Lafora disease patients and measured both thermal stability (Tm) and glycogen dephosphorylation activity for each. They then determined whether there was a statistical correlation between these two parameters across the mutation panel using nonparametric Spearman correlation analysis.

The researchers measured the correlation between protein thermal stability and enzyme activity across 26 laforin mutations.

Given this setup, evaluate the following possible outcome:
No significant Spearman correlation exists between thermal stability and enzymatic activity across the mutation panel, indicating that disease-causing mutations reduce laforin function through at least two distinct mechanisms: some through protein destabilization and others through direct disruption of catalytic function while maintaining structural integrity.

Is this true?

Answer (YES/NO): NO